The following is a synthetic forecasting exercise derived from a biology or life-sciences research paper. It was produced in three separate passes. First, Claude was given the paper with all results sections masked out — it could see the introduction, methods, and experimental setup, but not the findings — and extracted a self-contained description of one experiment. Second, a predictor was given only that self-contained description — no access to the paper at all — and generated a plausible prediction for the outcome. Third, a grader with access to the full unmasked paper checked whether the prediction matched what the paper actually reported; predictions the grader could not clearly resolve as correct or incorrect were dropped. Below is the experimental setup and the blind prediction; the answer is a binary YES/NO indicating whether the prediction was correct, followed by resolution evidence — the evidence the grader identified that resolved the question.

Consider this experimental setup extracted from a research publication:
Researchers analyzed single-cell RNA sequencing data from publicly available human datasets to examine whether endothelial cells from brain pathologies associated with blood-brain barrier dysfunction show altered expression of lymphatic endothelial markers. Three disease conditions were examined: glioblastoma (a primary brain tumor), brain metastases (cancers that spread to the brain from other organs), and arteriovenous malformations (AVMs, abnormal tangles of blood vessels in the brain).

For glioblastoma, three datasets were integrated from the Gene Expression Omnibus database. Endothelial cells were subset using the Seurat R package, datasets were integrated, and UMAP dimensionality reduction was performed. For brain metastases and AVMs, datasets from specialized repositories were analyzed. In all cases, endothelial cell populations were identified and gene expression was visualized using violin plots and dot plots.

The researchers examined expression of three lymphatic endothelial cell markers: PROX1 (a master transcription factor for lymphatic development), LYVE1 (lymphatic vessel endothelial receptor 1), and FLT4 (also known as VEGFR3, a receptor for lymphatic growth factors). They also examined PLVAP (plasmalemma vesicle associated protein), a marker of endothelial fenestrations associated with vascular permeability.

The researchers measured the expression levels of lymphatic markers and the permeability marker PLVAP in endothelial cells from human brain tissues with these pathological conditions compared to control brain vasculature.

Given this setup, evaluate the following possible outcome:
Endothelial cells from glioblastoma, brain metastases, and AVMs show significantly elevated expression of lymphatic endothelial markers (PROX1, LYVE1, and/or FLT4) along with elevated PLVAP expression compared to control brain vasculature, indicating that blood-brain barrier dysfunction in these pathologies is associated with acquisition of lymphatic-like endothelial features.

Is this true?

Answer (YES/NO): YES